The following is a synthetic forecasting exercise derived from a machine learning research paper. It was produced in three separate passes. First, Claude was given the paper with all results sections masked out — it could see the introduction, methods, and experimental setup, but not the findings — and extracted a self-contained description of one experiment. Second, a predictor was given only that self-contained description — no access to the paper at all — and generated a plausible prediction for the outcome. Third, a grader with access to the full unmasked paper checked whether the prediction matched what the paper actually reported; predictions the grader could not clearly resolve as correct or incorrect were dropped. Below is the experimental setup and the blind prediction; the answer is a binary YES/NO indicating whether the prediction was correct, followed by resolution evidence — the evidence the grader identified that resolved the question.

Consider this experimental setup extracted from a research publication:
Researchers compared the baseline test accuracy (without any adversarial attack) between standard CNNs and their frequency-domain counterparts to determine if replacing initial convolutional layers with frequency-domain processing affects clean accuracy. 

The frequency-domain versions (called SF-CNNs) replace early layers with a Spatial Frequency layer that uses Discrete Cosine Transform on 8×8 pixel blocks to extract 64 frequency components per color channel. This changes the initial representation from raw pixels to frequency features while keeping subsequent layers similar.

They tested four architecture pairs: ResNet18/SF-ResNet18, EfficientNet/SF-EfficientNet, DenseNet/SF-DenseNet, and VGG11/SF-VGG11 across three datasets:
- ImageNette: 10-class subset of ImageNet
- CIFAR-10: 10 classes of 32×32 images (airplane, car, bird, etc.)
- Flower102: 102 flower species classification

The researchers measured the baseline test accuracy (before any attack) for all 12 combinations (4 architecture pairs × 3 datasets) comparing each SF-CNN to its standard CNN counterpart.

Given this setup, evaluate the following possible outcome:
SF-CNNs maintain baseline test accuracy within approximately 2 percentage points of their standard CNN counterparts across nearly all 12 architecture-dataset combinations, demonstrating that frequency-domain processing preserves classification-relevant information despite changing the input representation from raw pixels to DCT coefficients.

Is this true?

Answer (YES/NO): YES